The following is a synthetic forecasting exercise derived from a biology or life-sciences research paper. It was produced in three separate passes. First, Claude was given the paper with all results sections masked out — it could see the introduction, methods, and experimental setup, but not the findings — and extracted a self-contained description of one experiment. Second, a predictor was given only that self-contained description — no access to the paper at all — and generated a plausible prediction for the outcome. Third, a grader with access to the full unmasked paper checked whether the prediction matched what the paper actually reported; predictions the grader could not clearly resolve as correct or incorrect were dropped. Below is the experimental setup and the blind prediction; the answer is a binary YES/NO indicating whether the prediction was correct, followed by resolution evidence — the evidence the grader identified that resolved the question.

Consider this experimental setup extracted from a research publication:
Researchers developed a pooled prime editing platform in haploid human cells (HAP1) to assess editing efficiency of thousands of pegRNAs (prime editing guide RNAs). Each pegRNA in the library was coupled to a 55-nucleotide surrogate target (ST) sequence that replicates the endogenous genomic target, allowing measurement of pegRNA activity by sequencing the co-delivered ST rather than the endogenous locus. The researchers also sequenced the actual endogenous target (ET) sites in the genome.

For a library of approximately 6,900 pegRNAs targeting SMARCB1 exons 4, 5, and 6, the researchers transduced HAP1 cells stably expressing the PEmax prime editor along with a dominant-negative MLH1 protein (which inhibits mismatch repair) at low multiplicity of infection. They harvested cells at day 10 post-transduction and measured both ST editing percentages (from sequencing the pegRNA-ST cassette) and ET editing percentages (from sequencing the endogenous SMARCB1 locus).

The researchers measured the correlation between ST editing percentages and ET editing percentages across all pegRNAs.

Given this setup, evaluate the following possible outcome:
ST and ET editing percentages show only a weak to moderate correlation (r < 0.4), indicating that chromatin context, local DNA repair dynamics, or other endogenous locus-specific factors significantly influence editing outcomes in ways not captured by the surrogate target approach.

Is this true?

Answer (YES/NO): NO